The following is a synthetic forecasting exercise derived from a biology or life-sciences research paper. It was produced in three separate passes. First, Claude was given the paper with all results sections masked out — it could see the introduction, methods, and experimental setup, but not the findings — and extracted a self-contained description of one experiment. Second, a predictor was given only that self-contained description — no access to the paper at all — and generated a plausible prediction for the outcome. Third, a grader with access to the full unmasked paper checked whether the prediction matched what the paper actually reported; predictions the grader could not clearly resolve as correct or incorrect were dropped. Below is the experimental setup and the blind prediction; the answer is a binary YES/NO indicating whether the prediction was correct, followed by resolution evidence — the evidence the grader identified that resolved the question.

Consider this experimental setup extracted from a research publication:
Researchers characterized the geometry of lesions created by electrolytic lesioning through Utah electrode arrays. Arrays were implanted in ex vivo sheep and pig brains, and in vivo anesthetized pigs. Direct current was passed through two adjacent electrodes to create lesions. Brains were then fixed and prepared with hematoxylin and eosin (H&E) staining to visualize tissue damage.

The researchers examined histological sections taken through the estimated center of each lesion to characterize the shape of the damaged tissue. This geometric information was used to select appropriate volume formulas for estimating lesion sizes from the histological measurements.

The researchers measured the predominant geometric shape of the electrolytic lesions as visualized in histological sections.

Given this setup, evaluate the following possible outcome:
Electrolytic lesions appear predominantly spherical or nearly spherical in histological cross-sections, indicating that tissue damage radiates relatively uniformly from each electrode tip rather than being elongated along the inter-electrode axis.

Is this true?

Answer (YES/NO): NO